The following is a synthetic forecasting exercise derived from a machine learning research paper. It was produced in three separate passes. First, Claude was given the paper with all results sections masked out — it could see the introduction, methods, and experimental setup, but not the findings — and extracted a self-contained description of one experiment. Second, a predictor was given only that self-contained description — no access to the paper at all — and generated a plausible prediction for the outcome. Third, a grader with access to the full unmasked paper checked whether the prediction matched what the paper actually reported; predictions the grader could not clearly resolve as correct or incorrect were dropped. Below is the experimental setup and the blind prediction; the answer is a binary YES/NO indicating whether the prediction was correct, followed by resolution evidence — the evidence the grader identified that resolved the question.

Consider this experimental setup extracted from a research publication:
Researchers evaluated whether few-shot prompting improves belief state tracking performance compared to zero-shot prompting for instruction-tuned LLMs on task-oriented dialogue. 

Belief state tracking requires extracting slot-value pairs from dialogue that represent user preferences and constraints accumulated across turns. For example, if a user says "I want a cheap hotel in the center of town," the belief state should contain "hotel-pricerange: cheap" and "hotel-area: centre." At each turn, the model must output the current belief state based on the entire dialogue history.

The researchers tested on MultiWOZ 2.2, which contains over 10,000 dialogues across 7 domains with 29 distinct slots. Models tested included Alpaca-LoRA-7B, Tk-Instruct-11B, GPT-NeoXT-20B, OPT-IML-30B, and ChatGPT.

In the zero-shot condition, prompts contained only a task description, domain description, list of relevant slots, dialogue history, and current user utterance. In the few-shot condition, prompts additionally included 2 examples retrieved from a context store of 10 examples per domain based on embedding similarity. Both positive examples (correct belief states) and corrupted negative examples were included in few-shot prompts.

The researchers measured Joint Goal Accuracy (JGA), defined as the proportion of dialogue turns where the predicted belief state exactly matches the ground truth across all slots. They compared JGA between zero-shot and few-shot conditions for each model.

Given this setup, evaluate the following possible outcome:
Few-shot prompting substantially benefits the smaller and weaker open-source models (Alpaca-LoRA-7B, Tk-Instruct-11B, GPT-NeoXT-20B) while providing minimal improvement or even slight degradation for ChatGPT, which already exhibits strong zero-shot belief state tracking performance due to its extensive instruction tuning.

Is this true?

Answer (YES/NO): NO